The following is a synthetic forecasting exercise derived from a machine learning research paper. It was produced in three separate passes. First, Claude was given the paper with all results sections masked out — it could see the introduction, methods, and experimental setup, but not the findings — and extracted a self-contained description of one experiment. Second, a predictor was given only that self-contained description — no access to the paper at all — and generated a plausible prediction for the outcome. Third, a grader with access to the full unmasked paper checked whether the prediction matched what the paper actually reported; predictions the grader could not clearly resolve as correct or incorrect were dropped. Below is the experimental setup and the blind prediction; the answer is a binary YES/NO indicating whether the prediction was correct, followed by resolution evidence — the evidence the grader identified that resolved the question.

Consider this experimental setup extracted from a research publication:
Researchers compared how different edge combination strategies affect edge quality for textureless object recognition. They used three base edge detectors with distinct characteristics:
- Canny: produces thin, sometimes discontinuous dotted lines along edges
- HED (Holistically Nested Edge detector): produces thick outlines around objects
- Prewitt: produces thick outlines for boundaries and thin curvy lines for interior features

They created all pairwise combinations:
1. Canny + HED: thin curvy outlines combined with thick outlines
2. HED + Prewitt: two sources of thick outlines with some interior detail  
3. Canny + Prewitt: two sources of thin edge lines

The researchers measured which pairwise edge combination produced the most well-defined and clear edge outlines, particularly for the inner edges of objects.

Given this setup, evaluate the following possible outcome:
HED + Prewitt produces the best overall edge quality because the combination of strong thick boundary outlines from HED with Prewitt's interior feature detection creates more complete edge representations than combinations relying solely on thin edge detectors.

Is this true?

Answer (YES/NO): NO